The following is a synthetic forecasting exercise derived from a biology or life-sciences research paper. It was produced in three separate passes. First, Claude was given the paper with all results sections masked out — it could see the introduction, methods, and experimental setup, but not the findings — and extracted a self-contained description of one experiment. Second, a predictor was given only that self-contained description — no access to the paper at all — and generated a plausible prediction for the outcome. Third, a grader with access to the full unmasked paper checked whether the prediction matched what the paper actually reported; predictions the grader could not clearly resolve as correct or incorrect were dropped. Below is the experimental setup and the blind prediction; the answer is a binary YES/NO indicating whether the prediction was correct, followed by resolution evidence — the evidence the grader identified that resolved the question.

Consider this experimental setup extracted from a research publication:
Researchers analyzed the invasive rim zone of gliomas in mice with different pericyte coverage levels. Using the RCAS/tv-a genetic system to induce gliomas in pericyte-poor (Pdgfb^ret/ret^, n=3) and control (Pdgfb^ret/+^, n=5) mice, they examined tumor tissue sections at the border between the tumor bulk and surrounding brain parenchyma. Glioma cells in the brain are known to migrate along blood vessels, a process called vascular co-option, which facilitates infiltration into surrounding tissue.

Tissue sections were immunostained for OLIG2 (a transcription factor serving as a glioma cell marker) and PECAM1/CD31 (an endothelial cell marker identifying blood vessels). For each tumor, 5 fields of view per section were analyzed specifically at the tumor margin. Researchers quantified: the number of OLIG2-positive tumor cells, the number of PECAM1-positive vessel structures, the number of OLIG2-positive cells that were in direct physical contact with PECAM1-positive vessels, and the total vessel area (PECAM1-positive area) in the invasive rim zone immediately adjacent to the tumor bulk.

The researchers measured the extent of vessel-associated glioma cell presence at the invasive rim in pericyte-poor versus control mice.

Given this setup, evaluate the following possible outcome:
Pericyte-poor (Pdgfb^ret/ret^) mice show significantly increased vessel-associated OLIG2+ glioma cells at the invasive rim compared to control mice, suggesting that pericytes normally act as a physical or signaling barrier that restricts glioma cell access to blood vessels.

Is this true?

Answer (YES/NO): YES